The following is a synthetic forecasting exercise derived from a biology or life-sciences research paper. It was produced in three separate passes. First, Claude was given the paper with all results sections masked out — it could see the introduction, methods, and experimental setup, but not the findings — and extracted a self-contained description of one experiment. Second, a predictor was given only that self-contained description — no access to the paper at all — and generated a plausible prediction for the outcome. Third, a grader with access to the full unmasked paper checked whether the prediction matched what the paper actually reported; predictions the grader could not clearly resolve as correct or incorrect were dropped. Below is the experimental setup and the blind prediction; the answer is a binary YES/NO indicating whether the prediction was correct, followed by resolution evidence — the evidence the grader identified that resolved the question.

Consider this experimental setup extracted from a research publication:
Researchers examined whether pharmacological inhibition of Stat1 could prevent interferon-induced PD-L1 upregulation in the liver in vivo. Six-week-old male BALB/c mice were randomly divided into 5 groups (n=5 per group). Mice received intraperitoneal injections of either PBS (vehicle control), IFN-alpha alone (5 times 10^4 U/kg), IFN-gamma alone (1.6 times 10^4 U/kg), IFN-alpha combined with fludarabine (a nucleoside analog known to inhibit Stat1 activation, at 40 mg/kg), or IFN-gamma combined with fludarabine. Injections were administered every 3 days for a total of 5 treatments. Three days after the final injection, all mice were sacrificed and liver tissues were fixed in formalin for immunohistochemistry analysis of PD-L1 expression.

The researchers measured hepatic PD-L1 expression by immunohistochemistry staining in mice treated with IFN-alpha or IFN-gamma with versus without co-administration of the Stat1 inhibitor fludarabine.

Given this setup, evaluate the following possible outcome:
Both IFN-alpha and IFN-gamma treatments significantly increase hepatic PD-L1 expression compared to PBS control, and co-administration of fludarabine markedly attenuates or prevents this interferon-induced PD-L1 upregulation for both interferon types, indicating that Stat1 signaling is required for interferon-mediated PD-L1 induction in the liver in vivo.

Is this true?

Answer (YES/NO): YES